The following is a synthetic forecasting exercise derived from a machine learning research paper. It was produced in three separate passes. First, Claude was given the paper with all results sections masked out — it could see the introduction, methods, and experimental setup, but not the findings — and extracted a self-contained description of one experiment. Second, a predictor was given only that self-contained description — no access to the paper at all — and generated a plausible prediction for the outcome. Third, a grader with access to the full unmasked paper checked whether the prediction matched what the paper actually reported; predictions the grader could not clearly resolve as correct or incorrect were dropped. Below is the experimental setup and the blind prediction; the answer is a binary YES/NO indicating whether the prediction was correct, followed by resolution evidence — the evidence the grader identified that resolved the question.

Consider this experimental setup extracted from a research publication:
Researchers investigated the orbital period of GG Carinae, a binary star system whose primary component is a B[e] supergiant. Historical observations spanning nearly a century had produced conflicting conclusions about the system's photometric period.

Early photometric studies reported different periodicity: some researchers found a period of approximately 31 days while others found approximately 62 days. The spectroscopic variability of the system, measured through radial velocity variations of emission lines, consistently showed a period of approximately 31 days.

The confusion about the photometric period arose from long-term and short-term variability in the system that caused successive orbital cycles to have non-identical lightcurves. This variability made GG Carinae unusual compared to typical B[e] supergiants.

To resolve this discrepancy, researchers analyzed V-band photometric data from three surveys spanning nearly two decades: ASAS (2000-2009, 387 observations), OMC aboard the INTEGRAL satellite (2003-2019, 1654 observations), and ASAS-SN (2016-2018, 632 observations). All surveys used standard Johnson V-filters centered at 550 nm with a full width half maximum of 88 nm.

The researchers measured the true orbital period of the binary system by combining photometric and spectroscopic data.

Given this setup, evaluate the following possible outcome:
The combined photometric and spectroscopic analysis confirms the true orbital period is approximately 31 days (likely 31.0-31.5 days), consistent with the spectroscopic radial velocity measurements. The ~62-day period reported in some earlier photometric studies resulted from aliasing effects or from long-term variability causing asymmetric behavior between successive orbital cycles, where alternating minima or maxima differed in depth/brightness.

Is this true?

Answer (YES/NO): YES